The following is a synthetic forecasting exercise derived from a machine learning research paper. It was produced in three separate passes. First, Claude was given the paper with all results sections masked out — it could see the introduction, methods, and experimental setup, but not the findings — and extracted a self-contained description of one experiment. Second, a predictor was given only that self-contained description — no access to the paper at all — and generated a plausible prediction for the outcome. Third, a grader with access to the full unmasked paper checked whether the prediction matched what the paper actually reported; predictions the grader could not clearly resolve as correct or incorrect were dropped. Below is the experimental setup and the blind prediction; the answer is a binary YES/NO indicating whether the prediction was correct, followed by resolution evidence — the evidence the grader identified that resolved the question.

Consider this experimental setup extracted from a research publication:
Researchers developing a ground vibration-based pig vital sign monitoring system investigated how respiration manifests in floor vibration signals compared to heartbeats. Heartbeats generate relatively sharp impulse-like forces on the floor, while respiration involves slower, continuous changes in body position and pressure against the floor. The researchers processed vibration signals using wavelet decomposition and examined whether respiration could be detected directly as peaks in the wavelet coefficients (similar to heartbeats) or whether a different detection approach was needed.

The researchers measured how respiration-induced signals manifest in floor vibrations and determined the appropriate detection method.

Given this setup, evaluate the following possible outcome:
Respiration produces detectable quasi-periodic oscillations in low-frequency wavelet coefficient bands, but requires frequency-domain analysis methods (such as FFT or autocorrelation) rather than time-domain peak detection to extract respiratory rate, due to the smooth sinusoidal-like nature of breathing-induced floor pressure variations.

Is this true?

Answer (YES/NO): NO